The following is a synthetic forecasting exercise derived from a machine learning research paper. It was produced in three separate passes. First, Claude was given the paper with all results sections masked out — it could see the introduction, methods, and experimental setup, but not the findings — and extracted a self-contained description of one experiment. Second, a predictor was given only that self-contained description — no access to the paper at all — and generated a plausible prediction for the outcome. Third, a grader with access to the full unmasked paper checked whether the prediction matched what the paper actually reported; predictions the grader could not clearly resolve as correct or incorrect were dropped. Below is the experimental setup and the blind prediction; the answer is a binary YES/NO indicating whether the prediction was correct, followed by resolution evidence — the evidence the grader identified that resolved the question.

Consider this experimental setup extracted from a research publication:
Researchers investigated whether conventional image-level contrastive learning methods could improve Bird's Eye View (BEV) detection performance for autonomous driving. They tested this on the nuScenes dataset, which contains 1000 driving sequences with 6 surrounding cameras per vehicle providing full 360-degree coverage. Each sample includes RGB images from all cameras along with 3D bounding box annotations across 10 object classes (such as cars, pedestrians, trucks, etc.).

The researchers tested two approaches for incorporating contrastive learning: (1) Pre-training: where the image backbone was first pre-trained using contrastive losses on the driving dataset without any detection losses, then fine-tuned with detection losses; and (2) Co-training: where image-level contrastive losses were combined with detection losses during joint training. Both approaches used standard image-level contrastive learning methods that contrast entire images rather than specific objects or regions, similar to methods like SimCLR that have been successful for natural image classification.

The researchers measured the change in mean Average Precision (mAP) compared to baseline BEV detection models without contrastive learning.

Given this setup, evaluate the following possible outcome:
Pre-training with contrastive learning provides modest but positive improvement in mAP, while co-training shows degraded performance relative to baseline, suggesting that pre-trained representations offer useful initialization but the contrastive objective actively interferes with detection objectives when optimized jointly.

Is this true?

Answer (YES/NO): NO